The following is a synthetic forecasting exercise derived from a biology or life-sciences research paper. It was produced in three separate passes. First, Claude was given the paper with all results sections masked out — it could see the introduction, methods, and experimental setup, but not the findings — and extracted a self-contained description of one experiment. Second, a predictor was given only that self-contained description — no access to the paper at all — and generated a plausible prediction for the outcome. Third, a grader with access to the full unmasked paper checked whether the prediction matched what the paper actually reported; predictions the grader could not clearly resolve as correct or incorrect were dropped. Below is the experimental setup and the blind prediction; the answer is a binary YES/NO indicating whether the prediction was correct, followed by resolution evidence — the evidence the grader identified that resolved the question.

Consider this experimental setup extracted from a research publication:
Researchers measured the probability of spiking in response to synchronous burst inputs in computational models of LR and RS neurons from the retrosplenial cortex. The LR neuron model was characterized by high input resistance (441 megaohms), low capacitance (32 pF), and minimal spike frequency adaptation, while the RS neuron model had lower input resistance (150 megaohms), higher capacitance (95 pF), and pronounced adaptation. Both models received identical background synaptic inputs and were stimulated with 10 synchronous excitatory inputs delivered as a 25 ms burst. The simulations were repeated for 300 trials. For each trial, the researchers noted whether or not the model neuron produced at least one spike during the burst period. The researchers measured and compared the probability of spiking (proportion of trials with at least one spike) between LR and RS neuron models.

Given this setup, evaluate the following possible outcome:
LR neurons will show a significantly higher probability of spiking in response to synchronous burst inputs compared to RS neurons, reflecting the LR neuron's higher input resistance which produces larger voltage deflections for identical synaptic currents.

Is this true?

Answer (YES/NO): YES